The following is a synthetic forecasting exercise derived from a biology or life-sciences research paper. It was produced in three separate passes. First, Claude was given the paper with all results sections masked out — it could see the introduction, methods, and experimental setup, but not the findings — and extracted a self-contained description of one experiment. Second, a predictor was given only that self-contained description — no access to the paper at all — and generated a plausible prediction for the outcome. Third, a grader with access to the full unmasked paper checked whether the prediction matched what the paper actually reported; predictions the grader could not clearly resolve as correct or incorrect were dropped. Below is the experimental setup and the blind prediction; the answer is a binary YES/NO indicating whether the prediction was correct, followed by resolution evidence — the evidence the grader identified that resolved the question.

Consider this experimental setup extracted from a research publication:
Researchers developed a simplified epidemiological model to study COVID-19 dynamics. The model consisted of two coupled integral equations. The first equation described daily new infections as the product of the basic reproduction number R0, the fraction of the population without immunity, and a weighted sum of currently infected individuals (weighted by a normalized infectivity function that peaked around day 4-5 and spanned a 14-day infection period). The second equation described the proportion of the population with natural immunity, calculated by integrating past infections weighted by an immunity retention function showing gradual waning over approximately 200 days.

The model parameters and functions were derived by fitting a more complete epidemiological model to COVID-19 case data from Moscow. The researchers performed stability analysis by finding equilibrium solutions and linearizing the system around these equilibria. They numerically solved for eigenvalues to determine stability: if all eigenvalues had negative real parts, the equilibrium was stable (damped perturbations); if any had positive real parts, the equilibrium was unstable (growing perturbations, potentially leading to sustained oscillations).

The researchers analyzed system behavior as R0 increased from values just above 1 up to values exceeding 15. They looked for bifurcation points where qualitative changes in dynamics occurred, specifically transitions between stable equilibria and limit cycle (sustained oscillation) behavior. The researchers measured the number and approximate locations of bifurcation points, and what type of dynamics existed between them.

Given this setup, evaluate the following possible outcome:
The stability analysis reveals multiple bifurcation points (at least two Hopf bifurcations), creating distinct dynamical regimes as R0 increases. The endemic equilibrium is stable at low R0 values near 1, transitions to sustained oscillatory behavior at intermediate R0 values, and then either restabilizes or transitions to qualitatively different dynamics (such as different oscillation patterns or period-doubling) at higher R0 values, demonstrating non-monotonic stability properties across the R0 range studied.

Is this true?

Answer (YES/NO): YES